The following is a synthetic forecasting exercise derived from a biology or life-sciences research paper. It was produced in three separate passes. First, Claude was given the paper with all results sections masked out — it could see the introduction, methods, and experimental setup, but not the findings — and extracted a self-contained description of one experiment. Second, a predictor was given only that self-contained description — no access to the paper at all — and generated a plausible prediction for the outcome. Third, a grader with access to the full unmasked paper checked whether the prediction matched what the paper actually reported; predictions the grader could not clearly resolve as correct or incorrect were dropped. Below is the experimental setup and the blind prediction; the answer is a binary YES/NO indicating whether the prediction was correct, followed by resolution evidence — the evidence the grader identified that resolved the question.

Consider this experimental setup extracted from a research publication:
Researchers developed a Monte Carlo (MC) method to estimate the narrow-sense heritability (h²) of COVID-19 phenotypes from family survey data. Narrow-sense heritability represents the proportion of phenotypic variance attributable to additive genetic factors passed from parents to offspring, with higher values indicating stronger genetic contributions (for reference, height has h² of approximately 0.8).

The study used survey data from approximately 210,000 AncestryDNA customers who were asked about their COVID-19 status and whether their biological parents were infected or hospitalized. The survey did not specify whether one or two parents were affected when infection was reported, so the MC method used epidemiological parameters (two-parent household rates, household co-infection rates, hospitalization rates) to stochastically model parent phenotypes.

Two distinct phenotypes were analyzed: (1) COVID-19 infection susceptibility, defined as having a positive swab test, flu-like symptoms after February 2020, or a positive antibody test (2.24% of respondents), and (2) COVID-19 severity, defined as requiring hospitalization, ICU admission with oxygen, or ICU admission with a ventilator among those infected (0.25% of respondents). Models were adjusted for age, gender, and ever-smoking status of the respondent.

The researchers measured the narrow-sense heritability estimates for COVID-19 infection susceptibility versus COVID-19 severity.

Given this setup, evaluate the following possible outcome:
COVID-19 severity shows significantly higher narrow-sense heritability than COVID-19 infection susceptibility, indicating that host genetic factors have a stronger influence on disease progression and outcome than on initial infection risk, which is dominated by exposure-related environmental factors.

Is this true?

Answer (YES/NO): NO